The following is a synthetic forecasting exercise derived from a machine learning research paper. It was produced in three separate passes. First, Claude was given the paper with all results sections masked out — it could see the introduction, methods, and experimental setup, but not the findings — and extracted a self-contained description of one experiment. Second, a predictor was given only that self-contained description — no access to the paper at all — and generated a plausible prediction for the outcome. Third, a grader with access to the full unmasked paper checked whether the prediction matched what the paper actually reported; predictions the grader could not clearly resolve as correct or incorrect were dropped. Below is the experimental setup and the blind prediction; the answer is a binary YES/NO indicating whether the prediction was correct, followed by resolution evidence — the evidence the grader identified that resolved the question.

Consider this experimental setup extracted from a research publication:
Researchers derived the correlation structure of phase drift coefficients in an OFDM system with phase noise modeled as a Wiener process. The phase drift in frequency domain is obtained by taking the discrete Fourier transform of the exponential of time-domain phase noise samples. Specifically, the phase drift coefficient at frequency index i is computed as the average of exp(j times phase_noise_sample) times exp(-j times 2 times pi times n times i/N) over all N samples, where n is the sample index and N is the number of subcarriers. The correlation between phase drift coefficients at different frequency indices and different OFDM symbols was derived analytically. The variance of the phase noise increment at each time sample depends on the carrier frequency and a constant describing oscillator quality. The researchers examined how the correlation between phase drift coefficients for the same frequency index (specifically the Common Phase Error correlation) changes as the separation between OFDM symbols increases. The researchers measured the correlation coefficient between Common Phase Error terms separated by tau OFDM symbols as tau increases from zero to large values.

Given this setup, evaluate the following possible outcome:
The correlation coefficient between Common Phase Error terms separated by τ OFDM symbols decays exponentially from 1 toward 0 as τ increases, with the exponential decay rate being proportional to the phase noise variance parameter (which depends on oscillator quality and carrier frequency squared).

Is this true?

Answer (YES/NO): NO